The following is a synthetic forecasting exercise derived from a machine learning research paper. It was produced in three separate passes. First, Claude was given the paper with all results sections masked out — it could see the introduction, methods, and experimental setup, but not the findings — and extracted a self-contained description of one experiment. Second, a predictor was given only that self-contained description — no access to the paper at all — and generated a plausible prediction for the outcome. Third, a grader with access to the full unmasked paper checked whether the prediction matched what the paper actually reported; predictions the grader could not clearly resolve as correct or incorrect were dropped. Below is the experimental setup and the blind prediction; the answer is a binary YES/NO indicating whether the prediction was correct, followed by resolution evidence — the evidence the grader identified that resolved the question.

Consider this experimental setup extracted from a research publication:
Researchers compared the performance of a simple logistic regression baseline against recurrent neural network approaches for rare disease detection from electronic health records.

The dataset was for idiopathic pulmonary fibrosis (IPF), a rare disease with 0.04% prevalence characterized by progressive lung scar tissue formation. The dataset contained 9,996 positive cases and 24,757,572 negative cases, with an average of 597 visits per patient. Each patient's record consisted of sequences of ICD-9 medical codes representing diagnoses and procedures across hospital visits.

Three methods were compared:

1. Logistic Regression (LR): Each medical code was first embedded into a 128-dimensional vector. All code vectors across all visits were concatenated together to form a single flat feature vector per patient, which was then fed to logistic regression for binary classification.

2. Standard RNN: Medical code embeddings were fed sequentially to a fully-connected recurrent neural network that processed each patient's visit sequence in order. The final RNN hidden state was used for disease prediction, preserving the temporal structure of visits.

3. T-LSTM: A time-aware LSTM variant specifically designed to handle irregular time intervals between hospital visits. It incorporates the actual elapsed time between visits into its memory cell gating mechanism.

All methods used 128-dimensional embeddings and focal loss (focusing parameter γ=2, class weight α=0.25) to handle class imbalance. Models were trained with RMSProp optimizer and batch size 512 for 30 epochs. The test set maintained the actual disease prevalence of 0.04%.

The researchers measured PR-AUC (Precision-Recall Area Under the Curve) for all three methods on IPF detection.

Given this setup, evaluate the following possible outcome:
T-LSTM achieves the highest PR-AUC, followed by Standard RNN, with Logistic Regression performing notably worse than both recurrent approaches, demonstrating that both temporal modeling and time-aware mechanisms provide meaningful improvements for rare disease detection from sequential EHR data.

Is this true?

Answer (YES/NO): NO